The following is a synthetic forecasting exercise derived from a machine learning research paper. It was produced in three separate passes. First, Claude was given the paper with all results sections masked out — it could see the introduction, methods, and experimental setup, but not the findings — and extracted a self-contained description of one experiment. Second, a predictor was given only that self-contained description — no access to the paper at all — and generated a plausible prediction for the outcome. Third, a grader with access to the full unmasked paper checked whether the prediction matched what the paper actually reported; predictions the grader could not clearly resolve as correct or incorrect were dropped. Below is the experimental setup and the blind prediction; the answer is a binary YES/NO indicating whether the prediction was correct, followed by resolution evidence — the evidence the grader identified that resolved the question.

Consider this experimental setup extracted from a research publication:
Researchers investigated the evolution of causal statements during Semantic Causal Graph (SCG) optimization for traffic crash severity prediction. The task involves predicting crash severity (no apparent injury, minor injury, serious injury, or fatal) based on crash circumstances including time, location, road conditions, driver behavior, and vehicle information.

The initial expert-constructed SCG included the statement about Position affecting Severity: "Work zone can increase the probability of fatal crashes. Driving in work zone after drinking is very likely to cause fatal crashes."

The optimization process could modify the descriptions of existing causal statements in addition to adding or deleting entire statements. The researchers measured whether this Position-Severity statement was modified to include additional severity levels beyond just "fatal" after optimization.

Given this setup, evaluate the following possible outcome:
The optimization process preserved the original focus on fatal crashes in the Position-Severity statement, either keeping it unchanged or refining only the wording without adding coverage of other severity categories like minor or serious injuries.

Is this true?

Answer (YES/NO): NO